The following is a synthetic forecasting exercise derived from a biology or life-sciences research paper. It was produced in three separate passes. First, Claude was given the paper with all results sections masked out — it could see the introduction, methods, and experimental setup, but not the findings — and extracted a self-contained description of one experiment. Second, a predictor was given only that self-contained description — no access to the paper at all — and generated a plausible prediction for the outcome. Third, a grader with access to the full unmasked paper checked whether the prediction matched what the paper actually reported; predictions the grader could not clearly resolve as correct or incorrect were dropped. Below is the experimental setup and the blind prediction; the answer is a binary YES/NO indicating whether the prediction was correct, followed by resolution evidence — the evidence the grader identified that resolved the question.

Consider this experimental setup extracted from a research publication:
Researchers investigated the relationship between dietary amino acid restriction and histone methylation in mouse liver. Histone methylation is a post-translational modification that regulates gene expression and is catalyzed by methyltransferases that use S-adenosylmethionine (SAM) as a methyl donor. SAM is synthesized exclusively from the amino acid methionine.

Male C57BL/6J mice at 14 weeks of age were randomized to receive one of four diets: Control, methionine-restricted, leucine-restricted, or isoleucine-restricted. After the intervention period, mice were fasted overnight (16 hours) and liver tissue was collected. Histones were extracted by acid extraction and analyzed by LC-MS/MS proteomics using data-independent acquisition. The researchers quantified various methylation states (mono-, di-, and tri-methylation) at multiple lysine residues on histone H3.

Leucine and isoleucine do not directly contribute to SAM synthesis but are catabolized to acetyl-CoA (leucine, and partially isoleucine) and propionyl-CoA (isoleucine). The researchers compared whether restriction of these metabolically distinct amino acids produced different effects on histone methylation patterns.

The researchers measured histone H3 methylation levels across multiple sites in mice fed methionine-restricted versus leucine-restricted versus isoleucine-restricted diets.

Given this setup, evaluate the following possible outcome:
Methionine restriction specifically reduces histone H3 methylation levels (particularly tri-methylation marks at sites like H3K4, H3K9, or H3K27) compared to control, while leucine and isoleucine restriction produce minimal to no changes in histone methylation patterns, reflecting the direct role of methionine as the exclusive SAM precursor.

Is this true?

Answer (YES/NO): NO